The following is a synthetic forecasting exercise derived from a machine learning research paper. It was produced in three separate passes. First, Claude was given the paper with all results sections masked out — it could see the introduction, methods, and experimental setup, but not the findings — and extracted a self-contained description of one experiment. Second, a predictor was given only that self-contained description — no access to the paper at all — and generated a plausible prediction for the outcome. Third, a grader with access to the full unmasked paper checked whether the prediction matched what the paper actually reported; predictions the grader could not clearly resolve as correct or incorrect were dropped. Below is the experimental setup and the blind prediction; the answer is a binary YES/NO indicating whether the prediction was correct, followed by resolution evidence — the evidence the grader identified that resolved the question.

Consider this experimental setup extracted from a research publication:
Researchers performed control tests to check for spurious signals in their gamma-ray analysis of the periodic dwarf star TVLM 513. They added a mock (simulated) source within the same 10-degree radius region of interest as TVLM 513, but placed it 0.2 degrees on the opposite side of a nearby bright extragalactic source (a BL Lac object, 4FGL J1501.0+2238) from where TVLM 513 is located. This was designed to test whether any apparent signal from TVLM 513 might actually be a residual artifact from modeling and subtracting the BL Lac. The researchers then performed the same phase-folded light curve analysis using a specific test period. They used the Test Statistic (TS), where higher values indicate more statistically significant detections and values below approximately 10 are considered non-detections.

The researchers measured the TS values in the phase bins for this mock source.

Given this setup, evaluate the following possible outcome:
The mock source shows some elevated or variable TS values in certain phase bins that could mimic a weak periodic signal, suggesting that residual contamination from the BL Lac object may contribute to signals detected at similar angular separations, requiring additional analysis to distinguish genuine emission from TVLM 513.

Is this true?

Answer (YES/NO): NO